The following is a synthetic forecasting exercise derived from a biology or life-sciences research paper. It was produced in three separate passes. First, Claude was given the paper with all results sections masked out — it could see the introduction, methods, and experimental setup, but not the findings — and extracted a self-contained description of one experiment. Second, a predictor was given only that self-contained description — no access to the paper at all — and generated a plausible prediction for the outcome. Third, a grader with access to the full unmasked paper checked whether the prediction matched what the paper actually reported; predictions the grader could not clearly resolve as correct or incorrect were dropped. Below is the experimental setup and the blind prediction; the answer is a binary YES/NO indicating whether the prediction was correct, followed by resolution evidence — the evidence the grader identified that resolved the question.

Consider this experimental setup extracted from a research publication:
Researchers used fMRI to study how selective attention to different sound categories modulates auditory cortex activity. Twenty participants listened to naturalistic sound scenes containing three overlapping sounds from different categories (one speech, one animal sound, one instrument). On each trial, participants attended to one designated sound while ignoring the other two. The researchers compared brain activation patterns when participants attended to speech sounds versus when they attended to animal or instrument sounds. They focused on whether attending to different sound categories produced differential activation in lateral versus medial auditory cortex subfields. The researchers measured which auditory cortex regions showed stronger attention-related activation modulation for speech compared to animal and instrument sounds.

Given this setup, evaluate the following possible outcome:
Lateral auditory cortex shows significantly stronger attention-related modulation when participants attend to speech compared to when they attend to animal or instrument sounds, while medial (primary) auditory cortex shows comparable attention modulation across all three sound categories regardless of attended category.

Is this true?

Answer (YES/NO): NO